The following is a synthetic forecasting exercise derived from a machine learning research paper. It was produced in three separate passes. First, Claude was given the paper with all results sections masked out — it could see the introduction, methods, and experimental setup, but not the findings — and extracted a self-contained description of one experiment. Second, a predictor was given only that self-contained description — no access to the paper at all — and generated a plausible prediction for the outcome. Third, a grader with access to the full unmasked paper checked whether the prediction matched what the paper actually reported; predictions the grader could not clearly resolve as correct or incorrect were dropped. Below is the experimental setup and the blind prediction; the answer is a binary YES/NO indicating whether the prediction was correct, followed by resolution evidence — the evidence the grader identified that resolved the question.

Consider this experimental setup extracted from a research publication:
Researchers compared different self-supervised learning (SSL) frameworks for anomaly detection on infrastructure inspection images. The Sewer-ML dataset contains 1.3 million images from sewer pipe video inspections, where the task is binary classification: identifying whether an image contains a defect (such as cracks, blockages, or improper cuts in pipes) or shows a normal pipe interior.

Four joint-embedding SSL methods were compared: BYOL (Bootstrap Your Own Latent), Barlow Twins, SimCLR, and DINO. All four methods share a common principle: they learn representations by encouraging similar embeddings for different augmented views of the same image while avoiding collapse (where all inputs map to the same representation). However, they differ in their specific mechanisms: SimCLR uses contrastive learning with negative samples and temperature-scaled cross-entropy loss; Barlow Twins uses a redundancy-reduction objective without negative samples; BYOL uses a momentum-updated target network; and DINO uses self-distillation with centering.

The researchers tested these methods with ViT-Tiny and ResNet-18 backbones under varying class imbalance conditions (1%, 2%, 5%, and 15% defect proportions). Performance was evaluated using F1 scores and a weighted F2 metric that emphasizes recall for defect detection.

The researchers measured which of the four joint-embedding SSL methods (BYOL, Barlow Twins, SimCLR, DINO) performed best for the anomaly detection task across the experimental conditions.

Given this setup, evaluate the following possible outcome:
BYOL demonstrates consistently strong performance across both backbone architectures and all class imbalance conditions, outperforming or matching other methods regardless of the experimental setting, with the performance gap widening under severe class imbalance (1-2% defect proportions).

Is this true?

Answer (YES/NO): NO